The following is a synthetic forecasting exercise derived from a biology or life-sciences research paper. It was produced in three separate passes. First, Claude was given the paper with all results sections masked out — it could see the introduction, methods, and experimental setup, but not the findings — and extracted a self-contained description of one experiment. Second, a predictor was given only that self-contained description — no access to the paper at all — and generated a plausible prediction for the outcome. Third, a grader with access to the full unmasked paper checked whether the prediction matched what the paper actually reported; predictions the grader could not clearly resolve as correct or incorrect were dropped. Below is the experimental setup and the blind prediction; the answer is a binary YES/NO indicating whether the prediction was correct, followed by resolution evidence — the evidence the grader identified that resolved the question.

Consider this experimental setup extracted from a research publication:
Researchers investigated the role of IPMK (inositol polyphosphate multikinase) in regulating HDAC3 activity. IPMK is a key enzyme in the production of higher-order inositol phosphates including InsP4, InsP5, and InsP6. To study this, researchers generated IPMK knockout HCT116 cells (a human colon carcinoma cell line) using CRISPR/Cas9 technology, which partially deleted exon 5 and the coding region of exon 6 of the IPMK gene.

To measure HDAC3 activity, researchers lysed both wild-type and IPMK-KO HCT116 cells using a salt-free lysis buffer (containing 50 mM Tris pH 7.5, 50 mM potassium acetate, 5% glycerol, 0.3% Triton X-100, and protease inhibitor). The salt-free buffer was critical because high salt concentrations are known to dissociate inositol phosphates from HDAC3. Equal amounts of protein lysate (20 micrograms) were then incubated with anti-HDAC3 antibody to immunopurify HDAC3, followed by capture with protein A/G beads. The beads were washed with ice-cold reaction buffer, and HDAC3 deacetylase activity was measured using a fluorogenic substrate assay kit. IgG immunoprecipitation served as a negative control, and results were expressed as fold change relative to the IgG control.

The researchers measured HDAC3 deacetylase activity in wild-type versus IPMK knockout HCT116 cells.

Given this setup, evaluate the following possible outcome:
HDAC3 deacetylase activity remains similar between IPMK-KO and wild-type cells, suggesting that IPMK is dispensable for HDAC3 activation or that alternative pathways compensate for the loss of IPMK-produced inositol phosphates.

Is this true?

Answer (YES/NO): NO